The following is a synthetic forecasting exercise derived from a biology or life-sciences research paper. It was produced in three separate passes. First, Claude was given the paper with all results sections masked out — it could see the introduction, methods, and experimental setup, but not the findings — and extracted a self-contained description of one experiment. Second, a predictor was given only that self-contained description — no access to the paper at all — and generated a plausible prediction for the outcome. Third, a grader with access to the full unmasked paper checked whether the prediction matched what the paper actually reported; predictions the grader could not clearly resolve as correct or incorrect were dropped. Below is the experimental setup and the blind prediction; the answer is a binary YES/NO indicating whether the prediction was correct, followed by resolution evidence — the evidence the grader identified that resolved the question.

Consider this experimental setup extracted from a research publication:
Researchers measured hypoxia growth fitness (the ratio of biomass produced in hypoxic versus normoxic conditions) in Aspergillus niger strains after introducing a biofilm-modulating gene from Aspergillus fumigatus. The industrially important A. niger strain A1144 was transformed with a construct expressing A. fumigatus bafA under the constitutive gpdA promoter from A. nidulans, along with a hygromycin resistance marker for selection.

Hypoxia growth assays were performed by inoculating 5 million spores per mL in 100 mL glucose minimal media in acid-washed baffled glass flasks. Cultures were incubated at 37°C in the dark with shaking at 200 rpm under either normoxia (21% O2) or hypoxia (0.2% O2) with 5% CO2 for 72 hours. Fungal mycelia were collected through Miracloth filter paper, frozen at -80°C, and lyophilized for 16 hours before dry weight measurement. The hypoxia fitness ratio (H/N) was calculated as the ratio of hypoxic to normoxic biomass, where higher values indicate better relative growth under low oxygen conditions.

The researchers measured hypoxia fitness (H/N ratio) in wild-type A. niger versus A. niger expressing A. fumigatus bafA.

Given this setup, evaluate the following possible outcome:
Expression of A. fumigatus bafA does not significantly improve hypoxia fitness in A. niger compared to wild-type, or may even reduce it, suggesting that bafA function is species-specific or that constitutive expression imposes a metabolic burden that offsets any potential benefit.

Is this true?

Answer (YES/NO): NO